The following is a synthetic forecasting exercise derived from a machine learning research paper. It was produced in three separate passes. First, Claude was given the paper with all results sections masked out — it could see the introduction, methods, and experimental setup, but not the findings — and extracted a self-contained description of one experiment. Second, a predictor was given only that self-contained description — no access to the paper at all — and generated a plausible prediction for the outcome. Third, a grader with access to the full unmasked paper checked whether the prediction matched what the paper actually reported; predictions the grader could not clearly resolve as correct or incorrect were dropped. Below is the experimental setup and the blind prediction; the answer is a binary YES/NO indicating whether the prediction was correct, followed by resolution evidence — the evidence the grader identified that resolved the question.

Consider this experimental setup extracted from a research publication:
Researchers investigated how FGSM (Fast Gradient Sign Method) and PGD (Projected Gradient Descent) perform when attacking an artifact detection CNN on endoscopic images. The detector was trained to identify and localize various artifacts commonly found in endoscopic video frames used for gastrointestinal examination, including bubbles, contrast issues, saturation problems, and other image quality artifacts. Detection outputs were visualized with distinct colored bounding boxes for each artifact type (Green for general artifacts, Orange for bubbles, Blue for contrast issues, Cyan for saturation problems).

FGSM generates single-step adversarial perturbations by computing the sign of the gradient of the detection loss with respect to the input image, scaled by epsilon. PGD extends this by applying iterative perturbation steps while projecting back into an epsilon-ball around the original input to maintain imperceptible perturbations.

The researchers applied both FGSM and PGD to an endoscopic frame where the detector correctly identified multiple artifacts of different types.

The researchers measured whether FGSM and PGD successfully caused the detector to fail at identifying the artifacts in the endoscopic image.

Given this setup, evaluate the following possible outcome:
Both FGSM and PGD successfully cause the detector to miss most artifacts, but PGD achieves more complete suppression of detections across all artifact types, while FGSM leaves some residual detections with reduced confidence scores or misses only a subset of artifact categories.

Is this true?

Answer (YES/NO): NO